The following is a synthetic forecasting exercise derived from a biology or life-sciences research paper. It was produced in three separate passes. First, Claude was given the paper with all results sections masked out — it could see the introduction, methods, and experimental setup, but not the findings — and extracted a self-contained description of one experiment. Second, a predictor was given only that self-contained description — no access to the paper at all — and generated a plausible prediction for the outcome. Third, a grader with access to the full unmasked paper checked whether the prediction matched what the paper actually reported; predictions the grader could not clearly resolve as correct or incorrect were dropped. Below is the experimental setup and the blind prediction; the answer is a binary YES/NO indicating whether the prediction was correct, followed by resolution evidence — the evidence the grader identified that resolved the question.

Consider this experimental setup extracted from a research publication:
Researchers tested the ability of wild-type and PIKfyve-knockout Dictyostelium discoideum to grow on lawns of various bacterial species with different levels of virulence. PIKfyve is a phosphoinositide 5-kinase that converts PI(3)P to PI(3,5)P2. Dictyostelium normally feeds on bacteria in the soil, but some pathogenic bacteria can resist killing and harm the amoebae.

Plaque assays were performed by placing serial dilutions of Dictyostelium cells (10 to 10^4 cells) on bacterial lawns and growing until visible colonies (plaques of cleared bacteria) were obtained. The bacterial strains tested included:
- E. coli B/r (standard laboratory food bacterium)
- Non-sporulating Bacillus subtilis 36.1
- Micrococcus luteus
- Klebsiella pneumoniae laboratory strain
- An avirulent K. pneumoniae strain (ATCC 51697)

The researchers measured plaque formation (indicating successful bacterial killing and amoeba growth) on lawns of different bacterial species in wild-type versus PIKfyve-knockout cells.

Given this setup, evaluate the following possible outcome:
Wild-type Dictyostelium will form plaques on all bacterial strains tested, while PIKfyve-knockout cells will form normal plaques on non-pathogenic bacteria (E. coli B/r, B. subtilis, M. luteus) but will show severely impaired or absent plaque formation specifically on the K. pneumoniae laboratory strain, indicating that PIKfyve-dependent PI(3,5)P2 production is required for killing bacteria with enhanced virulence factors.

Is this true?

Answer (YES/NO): NO